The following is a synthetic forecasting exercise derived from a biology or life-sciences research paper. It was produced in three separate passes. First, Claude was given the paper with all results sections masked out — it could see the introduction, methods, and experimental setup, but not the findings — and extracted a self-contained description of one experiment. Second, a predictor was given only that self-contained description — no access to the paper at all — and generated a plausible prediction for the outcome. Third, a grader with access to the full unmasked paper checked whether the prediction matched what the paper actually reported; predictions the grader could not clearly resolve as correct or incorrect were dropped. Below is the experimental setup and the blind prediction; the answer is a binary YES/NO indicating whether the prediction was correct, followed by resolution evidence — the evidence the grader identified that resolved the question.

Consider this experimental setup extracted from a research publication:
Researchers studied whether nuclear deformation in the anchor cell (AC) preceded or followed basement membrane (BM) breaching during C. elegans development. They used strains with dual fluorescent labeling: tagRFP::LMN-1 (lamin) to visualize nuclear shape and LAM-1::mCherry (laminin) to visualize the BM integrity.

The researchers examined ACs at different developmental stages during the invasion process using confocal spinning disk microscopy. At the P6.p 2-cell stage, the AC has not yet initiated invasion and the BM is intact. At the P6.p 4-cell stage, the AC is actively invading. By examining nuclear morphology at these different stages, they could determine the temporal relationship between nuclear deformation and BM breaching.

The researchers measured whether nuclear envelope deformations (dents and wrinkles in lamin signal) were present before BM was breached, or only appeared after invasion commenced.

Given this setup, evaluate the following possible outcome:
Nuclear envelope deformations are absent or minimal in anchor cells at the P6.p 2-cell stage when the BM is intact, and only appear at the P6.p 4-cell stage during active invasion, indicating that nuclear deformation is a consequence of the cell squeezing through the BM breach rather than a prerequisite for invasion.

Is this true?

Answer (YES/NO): NO